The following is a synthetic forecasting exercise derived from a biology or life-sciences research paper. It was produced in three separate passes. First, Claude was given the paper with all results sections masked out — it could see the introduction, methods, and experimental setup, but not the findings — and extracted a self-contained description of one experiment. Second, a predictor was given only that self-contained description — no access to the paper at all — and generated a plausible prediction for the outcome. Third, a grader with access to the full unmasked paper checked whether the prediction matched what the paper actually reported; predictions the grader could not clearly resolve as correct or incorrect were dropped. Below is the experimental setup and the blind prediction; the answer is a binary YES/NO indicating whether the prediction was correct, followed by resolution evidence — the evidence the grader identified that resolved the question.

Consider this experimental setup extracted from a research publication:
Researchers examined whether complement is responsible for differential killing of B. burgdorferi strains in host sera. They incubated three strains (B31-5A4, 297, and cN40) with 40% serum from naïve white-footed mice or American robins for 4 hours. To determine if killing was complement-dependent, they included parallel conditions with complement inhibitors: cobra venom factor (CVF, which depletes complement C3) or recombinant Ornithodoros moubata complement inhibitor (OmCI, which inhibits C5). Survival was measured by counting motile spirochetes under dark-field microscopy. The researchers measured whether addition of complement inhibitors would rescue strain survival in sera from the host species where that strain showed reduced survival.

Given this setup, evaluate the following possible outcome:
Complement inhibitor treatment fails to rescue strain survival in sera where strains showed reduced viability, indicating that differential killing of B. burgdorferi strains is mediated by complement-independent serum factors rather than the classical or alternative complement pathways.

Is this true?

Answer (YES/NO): NO